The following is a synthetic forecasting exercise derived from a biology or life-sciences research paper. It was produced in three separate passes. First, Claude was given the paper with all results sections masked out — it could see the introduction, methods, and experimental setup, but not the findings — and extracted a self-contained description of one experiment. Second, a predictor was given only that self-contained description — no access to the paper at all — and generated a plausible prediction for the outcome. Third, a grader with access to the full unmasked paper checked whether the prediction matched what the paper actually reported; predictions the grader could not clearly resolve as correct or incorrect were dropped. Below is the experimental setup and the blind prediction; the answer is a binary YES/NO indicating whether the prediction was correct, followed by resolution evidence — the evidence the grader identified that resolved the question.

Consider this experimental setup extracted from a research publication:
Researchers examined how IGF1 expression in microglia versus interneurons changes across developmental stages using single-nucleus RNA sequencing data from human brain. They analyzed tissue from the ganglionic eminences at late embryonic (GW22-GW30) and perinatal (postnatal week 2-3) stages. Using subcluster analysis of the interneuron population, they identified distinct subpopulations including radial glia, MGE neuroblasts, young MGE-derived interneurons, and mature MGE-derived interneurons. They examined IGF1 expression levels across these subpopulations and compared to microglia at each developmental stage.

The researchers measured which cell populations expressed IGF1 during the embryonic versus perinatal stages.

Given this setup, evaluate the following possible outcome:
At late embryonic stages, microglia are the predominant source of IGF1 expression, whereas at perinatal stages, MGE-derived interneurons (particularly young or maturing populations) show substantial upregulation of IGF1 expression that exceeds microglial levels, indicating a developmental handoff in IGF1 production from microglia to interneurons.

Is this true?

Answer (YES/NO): NO